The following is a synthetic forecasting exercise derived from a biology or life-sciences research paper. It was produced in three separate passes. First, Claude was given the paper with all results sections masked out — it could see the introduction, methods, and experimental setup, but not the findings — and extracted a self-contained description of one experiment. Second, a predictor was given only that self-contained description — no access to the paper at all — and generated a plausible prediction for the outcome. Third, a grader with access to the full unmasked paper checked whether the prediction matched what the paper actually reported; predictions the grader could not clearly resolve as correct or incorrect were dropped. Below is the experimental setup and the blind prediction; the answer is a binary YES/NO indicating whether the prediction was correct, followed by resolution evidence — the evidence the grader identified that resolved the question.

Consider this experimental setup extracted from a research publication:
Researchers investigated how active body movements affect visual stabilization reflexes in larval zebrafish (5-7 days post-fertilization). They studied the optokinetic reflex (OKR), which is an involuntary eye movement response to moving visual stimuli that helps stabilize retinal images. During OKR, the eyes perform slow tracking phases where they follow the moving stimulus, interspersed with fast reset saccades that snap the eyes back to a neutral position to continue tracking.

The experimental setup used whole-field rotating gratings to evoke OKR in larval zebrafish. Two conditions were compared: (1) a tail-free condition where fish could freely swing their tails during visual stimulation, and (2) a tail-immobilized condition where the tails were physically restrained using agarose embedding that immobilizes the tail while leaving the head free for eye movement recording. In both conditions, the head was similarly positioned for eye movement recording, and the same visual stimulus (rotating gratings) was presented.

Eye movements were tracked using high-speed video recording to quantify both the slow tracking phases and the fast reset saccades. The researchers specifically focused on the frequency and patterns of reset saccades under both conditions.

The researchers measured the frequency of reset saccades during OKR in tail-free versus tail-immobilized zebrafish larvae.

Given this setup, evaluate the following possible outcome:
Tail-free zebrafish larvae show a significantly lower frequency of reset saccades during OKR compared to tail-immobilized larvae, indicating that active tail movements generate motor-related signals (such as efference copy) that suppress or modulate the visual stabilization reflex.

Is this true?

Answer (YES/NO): NO